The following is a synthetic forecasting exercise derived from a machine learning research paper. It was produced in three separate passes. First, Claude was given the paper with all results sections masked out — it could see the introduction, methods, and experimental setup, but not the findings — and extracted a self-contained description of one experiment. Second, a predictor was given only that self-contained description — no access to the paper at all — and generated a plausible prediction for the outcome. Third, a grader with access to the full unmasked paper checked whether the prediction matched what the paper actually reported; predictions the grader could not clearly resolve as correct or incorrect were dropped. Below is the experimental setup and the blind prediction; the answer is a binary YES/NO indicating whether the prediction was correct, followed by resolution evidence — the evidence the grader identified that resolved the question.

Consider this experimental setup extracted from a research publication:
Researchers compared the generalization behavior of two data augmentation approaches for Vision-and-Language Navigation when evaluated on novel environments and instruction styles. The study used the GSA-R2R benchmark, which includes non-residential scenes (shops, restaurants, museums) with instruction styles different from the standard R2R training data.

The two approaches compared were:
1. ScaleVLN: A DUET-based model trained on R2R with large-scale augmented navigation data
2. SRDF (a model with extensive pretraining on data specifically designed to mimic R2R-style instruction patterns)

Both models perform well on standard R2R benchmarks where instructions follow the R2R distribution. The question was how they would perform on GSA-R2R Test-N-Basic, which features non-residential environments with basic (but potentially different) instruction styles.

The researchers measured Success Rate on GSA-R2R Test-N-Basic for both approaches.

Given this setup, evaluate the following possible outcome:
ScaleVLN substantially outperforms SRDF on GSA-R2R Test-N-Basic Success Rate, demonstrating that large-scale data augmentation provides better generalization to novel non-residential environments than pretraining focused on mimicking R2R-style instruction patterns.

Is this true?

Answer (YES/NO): YES